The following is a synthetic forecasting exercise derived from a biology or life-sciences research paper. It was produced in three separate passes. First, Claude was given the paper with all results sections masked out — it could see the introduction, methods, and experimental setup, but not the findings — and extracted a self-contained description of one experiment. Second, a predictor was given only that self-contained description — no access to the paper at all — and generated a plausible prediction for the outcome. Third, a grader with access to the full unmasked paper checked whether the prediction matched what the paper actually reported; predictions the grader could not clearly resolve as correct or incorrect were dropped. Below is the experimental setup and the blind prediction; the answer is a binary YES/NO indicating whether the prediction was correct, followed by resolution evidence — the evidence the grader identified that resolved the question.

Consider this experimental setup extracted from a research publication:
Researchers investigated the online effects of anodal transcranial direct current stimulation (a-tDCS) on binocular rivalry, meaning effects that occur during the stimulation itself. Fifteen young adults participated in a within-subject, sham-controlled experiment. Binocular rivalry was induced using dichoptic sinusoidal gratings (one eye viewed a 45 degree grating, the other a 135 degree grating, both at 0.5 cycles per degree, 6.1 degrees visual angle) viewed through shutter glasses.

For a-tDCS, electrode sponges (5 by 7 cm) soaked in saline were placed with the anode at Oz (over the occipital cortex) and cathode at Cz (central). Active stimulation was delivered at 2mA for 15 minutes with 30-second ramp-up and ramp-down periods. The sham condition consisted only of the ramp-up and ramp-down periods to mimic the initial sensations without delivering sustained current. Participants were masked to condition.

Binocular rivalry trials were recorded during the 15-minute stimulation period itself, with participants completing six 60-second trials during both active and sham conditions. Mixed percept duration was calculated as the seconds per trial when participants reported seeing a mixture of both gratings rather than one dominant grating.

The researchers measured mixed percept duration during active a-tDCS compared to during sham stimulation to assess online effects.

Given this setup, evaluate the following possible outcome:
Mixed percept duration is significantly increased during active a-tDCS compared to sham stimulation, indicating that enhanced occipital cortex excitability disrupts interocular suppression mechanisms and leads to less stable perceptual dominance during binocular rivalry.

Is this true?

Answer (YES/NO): NO